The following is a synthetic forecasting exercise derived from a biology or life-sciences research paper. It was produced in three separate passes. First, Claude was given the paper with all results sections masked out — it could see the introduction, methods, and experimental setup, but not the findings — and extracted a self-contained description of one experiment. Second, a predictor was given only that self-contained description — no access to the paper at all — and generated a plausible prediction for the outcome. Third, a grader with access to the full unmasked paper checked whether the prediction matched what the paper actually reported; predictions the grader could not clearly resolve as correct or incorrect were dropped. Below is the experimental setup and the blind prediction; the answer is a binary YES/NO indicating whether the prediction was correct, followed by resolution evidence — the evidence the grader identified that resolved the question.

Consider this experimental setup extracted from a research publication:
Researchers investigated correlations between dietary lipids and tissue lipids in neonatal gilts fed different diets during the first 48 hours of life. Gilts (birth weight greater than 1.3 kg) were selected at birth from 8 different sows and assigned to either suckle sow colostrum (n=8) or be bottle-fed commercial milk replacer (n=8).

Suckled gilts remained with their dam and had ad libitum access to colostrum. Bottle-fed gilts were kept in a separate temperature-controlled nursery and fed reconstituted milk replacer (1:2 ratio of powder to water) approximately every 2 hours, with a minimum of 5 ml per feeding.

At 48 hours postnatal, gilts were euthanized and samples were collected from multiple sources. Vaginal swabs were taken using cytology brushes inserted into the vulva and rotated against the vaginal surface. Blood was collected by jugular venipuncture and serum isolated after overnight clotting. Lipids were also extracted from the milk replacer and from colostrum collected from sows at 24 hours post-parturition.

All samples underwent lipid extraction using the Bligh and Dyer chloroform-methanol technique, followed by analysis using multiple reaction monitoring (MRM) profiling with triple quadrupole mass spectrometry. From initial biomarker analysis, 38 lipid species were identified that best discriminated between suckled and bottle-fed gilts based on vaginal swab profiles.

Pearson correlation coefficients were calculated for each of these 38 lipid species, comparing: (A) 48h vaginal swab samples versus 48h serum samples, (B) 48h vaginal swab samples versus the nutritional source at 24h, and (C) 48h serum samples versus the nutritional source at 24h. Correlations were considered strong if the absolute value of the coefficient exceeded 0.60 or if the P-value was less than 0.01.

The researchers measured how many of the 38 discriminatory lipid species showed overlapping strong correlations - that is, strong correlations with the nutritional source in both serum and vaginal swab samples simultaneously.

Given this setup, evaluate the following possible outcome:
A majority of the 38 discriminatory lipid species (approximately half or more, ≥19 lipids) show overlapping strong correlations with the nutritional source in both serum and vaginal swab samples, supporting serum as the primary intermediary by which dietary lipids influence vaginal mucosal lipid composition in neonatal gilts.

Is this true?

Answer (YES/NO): NO